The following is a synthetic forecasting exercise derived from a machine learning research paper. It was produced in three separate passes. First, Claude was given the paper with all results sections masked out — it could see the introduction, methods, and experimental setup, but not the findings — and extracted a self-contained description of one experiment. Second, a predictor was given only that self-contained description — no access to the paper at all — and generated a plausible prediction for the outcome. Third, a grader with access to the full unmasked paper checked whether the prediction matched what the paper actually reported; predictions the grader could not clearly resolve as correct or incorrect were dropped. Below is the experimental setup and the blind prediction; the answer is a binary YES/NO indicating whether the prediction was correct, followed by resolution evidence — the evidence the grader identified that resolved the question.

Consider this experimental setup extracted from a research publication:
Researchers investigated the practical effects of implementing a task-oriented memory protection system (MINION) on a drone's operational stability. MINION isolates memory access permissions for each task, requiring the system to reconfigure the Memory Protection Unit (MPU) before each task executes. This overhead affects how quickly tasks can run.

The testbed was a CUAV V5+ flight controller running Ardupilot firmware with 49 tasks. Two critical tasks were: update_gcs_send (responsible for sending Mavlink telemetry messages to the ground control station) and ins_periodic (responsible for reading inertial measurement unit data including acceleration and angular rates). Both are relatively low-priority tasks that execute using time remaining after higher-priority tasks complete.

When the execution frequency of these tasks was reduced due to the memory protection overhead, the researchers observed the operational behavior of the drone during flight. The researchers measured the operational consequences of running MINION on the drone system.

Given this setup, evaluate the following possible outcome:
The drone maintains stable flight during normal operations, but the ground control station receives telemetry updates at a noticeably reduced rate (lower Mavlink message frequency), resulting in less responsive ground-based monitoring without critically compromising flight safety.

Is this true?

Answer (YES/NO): NO